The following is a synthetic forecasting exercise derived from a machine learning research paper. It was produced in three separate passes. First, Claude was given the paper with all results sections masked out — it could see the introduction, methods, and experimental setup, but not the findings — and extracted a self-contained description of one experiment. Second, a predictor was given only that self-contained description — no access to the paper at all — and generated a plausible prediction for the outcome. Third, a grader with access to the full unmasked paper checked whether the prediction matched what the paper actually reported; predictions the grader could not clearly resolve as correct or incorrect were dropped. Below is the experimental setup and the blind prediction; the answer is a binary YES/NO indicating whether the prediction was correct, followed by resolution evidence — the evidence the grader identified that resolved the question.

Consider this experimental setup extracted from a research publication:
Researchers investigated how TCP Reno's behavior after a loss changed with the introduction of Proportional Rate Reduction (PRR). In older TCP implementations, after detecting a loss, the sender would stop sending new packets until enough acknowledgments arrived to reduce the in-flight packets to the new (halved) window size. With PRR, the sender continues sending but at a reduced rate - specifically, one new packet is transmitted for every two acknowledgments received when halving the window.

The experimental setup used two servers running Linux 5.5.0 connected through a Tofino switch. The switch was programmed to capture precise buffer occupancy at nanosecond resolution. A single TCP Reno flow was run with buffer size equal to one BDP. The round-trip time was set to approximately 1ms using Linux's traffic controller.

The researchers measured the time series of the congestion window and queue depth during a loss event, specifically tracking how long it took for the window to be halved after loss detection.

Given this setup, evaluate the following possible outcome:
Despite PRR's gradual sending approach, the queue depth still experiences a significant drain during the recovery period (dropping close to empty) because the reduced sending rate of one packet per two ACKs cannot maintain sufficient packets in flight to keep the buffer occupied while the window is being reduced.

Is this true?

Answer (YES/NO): YES